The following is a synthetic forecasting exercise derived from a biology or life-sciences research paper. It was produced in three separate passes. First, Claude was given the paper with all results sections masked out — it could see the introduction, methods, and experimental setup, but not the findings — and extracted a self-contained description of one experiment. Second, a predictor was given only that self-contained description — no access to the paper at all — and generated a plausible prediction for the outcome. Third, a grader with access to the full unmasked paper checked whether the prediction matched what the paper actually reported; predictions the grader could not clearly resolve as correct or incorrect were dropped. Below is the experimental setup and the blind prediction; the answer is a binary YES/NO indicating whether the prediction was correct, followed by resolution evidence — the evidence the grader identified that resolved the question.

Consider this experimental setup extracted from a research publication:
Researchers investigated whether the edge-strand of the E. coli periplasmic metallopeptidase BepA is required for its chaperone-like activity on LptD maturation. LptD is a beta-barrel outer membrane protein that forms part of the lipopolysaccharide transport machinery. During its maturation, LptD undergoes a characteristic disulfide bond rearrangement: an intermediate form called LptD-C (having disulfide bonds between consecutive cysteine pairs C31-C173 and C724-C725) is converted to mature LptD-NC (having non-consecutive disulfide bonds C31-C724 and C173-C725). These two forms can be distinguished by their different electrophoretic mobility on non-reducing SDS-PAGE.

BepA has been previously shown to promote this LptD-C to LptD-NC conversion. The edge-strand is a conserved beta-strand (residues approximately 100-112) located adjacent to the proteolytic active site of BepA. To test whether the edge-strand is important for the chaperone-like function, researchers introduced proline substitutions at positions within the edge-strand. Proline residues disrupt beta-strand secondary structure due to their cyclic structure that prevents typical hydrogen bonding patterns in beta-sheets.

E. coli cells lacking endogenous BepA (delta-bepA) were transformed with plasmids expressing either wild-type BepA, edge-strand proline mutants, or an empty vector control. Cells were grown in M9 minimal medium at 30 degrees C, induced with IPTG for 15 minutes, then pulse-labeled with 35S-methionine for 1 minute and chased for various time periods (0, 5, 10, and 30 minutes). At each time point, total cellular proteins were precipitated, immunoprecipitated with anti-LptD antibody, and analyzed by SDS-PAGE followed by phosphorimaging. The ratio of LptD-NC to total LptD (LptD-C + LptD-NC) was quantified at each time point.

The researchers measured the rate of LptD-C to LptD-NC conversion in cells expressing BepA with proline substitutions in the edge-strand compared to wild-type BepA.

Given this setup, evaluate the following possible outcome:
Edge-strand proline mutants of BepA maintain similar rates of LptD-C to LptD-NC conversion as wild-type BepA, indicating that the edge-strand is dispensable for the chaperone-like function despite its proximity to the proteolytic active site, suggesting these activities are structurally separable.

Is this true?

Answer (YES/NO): NO